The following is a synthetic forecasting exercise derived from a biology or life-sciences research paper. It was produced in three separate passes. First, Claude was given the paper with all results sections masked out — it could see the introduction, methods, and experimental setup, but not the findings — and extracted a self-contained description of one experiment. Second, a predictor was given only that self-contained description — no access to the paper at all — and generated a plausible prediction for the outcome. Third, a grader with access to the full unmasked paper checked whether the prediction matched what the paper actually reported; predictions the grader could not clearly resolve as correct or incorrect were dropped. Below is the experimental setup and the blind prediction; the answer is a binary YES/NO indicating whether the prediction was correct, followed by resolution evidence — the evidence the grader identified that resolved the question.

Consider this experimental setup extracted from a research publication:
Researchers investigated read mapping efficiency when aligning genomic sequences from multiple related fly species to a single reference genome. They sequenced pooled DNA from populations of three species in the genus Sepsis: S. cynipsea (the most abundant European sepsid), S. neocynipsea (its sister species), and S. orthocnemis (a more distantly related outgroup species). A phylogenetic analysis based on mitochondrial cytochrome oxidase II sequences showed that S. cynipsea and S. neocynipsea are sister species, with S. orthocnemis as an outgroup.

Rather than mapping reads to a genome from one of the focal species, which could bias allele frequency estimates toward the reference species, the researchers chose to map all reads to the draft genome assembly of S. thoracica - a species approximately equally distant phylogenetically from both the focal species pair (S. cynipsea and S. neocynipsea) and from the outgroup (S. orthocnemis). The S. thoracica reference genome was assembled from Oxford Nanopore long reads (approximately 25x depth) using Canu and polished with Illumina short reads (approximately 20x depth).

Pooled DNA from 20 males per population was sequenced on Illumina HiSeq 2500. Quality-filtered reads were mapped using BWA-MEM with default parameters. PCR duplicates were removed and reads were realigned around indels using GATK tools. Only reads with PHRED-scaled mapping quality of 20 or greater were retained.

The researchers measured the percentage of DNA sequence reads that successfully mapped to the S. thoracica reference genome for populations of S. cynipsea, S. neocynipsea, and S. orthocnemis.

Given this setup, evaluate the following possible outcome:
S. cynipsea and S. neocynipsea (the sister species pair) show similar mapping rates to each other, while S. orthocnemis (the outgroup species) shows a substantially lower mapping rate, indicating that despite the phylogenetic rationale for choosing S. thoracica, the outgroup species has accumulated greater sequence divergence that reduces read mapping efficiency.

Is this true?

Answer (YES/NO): NO